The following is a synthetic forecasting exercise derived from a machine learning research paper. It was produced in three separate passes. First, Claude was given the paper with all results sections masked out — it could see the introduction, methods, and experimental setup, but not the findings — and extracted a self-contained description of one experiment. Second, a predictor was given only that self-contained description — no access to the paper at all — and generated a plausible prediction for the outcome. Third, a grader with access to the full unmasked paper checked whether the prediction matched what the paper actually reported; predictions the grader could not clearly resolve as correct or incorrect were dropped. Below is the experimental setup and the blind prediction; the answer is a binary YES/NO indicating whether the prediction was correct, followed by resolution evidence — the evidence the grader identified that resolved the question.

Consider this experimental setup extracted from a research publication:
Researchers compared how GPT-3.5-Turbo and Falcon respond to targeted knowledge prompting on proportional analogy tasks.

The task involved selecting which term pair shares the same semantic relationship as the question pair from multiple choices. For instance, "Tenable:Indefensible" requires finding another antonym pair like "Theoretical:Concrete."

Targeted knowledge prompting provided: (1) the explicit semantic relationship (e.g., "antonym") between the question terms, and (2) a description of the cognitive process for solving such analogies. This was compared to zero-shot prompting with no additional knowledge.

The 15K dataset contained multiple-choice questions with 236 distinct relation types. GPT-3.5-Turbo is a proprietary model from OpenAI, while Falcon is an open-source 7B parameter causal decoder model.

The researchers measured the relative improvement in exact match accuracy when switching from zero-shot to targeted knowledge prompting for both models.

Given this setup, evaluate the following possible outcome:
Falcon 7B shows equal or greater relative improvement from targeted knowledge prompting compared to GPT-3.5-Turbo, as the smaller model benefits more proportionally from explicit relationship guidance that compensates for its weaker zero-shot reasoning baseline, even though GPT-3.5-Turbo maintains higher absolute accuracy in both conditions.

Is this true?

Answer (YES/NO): NO